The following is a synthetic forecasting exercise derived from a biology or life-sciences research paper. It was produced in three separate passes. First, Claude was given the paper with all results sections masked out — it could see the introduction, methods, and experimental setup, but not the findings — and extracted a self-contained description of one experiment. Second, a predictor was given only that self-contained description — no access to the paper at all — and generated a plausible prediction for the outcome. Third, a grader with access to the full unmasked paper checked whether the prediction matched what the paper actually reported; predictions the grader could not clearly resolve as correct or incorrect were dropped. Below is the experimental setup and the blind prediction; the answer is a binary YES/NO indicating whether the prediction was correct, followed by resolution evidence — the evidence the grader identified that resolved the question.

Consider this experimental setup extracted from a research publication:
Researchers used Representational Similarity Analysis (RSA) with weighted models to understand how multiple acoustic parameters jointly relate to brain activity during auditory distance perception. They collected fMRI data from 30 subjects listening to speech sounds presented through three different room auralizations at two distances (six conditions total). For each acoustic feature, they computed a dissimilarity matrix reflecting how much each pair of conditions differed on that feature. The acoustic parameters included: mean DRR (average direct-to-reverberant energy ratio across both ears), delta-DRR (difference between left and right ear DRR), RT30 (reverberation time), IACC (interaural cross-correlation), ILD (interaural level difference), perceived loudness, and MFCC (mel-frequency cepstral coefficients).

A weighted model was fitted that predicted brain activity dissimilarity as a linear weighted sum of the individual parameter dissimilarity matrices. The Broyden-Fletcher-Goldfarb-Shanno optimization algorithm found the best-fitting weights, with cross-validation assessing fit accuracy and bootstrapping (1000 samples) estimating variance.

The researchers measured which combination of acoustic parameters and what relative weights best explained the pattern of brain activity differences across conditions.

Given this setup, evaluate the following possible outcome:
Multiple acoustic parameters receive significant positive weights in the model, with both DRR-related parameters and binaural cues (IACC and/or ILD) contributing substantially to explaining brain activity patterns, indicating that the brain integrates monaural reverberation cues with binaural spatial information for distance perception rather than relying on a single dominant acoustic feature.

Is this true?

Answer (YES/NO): NO